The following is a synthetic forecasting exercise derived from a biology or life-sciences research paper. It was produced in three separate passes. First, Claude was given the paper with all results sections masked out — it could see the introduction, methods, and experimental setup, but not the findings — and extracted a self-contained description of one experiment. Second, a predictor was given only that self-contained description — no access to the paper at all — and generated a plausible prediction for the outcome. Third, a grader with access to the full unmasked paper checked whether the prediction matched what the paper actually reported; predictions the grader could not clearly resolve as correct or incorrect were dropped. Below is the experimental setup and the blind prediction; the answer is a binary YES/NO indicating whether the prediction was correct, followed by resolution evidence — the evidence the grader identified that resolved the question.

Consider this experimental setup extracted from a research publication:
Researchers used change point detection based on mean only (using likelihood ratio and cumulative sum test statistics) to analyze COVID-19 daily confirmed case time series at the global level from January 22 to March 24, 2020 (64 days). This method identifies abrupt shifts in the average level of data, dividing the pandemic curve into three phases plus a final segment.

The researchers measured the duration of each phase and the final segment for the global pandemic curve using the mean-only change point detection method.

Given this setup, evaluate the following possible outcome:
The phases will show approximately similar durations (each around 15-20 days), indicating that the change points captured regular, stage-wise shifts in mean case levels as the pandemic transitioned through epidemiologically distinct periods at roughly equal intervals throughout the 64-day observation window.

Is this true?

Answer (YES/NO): NO